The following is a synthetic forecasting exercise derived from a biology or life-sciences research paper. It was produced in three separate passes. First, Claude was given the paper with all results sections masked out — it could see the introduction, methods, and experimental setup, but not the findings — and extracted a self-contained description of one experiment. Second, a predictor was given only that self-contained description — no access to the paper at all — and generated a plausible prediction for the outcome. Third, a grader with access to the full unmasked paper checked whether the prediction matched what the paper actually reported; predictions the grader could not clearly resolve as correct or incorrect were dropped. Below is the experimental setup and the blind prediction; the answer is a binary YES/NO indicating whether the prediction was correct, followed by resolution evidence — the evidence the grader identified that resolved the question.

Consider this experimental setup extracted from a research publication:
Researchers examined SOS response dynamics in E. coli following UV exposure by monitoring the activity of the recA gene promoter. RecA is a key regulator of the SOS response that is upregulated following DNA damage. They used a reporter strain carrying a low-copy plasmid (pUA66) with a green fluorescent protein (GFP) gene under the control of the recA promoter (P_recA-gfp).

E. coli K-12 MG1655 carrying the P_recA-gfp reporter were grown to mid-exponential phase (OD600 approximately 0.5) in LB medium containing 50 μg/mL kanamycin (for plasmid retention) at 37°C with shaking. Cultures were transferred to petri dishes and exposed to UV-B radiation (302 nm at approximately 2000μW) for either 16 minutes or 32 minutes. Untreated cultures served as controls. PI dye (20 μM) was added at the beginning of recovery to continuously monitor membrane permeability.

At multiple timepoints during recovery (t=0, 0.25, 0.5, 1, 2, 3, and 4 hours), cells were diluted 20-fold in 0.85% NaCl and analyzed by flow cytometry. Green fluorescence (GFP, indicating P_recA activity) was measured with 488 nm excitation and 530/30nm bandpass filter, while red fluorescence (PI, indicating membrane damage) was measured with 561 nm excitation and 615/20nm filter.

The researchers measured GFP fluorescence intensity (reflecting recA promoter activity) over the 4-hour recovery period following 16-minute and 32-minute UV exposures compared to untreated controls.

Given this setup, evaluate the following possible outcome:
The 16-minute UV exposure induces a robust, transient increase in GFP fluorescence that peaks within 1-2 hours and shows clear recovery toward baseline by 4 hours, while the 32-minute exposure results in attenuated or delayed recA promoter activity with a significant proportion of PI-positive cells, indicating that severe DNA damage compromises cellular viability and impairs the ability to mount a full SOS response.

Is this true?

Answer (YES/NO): NO